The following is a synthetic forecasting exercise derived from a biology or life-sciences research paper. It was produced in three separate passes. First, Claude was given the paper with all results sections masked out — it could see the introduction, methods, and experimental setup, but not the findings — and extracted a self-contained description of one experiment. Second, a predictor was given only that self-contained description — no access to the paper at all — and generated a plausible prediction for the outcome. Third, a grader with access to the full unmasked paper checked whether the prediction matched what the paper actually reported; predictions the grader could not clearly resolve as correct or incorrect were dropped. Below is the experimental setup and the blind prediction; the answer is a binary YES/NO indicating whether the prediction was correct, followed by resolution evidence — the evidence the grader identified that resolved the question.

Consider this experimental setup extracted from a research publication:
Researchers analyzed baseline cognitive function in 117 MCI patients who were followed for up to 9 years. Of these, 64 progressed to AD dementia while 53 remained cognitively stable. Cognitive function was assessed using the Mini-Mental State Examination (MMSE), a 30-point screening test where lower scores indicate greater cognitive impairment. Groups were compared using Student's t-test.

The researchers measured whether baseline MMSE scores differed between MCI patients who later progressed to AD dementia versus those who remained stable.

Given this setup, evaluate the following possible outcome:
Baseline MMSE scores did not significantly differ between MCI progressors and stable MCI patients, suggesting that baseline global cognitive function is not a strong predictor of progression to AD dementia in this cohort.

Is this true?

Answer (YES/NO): NO